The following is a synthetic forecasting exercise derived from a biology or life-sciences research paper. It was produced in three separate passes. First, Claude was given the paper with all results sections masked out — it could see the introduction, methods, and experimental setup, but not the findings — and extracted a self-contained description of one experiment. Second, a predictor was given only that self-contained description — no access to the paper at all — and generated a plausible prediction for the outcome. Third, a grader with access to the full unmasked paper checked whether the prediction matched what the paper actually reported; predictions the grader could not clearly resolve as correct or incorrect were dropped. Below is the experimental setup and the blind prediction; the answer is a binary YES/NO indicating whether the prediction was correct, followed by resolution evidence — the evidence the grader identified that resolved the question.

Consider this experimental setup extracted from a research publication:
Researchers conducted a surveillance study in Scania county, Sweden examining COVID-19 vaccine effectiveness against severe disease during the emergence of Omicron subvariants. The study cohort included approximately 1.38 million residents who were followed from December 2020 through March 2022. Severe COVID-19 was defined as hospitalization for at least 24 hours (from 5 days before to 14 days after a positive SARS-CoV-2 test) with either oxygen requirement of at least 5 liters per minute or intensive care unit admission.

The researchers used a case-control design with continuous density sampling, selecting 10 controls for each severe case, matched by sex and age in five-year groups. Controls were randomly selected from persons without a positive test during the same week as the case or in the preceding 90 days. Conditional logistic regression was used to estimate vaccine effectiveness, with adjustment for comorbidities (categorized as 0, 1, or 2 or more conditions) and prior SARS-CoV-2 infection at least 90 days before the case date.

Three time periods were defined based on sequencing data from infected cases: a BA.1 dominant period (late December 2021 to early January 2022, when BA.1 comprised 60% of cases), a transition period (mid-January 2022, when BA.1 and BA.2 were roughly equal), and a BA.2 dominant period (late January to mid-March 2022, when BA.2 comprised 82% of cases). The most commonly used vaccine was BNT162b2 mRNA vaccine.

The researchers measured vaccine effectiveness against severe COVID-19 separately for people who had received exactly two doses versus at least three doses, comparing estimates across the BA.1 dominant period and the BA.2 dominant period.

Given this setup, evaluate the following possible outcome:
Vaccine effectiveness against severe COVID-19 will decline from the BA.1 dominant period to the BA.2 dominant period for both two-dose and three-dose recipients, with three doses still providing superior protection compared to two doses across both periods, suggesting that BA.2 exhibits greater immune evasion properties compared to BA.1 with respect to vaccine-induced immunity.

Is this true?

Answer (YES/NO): NO